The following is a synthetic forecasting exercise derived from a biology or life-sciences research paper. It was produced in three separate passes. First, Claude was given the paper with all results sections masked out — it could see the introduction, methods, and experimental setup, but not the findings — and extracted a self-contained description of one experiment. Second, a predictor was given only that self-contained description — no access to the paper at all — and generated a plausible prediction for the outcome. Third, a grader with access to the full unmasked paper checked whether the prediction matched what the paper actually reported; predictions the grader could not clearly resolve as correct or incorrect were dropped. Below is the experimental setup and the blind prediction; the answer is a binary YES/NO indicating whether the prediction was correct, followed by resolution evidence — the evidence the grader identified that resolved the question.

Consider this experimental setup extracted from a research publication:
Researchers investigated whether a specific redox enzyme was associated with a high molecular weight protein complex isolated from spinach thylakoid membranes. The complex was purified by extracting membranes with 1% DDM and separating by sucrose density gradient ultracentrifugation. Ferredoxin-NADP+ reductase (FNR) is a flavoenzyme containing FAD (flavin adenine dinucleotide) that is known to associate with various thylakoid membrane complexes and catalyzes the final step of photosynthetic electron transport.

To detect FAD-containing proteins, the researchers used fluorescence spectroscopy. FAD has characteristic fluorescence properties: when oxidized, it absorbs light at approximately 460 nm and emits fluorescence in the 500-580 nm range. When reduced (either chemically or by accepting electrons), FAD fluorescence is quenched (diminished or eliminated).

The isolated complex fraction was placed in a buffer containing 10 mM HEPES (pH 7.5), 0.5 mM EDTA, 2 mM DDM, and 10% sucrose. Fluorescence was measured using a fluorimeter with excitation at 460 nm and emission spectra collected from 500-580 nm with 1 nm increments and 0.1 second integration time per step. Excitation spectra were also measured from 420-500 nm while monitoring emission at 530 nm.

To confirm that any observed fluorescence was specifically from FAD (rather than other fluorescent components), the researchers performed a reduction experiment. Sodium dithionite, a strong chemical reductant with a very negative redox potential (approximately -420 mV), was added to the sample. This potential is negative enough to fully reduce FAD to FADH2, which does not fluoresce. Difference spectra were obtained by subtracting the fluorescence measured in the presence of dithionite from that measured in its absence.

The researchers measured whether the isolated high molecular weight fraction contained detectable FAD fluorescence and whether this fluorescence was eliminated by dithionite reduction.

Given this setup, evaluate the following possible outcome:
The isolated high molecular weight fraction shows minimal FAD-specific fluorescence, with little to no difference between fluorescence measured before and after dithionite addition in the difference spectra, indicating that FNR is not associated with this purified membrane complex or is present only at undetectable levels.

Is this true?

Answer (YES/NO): NO